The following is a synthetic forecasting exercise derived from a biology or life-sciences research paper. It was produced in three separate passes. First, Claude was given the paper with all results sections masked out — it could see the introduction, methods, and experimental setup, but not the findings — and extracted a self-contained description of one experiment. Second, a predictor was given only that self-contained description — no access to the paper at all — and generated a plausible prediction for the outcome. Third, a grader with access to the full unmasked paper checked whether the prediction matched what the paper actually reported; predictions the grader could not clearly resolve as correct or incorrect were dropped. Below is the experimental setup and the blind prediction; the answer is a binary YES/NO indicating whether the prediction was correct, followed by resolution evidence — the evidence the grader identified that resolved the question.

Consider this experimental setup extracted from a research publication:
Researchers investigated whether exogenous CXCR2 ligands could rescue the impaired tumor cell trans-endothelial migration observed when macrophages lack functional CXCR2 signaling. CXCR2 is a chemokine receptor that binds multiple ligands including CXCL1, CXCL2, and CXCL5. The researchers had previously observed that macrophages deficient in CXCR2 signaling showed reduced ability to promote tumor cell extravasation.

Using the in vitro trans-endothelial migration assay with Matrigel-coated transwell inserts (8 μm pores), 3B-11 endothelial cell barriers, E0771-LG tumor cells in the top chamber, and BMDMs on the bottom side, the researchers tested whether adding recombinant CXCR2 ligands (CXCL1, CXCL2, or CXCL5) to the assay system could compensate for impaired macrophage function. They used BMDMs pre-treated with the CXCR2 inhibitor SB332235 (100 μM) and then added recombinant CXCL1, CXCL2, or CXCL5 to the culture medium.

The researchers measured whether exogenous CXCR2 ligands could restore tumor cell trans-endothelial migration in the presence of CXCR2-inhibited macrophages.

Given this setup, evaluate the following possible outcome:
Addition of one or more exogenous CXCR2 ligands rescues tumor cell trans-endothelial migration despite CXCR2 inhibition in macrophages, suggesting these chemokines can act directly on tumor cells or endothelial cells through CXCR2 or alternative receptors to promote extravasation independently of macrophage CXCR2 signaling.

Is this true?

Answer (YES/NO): NO